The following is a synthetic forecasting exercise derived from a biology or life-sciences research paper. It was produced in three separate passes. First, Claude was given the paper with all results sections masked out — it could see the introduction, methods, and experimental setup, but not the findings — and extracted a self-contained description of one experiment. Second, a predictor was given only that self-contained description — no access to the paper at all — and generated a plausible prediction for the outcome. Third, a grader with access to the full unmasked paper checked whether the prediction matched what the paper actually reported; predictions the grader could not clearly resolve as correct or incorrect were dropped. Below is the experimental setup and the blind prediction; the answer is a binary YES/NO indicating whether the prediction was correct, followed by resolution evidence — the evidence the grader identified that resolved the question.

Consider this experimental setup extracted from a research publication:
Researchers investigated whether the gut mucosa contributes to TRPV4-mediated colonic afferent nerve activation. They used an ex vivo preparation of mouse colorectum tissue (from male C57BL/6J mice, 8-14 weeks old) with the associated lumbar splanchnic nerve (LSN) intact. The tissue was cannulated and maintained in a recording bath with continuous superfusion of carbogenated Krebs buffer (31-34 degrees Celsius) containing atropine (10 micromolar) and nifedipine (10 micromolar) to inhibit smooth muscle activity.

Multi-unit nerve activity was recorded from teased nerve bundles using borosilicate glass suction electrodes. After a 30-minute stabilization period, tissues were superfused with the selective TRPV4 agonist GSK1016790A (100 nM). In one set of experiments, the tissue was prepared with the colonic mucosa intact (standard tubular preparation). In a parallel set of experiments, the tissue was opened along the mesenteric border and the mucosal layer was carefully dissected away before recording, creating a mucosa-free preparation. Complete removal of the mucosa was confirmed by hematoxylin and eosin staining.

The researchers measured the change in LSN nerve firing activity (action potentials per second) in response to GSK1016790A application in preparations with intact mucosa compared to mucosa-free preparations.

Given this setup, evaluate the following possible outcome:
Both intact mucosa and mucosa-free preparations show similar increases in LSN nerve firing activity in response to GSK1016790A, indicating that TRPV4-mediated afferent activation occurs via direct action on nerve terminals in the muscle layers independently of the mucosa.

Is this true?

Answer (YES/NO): NO